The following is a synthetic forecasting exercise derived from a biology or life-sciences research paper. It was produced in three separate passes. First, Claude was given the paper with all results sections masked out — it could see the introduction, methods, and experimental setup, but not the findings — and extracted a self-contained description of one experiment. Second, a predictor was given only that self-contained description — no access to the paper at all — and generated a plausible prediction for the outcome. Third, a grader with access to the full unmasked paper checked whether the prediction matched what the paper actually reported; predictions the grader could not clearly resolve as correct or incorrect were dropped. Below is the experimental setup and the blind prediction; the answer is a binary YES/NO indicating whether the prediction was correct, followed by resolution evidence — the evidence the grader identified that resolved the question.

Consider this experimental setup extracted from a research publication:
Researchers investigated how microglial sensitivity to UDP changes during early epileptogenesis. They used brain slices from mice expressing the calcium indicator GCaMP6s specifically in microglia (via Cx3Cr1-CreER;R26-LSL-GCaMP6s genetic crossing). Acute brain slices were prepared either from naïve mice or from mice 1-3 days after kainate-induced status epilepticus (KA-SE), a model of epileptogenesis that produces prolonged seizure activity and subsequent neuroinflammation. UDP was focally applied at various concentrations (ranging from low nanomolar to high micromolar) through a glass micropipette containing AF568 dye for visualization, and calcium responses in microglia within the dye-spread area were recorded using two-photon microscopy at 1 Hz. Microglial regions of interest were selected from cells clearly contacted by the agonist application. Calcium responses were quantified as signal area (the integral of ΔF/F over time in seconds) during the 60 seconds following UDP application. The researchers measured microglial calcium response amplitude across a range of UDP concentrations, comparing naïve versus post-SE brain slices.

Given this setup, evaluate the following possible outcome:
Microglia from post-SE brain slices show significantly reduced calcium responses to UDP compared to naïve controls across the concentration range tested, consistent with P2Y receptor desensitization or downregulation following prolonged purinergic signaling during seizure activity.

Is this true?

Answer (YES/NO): NO